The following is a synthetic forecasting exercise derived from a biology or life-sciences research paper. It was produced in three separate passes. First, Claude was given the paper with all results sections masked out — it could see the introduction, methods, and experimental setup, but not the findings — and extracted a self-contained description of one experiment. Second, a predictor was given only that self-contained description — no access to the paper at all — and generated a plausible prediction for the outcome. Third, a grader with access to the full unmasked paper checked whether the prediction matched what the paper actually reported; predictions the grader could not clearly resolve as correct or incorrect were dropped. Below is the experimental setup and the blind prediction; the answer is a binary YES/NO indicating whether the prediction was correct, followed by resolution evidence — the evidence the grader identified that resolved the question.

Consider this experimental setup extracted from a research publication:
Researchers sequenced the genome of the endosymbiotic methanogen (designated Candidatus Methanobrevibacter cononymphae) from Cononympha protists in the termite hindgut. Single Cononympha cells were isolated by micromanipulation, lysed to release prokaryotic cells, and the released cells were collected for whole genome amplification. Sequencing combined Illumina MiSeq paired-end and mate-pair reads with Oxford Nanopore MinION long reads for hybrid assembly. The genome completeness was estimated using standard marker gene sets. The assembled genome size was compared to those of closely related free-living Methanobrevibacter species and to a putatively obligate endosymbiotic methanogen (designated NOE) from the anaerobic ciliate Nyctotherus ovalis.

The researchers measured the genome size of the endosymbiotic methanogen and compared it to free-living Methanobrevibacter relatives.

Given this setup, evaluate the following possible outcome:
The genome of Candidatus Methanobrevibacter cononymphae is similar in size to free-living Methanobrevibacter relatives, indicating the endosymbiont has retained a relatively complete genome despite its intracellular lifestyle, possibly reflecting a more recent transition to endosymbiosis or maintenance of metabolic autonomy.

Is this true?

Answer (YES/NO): YES